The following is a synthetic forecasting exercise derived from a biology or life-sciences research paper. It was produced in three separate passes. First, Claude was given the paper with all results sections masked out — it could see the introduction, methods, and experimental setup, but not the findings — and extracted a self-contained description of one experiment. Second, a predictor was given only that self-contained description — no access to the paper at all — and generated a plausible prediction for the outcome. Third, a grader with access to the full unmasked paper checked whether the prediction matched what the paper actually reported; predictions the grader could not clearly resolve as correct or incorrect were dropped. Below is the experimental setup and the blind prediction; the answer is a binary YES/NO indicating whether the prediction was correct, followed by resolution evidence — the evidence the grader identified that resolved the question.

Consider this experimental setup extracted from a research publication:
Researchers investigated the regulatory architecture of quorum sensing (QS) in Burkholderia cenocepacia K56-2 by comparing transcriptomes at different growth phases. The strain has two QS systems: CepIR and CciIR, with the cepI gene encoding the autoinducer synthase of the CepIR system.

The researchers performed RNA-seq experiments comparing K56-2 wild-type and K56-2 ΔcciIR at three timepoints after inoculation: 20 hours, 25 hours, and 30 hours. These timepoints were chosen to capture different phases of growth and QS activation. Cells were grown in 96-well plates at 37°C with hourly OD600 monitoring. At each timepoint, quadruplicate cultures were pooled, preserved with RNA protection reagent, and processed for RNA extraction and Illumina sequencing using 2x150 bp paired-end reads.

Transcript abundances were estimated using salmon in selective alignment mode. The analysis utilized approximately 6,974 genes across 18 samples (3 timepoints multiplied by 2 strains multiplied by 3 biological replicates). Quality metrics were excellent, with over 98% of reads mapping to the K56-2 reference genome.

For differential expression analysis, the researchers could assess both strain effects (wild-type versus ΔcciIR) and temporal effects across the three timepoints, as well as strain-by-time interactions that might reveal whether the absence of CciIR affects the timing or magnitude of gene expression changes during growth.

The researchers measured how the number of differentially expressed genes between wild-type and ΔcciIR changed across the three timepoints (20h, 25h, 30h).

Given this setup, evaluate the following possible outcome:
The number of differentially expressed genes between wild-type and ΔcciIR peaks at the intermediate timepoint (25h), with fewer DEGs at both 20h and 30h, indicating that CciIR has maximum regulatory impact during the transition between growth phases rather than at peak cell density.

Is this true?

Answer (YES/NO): NO